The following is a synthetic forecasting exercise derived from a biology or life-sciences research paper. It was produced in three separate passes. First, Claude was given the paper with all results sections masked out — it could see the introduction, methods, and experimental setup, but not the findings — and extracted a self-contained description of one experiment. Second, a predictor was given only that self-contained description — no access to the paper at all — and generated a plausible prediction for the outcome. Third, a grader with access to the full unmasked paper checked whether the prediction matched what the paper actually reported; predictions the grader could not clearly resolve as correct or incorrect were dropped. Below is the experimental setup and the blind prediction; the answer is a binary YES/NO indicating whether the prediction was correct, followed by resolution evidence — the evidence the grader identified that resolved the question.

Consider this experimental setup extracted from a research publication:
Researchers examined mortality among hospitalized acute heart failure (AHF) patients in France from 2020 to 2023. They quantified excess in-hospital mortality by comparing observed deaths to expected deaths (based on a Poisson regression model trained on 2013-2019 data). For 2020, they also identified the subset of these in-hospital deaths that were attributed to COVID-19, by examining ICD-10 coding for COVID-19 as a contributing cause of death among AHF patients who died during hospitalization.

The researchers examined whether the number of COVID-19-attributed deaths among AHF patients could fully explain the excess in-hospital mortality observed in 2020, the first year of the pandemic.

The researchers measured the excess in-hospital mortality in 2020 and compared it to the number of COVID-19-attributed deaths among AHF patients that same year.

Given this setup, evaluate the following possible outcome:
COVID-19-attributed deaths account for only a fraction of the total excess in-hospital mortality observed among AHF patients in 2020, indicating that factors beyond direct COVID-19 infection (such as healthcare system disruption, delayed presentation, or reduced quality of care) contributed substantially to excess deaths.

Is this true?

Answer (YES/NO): NO